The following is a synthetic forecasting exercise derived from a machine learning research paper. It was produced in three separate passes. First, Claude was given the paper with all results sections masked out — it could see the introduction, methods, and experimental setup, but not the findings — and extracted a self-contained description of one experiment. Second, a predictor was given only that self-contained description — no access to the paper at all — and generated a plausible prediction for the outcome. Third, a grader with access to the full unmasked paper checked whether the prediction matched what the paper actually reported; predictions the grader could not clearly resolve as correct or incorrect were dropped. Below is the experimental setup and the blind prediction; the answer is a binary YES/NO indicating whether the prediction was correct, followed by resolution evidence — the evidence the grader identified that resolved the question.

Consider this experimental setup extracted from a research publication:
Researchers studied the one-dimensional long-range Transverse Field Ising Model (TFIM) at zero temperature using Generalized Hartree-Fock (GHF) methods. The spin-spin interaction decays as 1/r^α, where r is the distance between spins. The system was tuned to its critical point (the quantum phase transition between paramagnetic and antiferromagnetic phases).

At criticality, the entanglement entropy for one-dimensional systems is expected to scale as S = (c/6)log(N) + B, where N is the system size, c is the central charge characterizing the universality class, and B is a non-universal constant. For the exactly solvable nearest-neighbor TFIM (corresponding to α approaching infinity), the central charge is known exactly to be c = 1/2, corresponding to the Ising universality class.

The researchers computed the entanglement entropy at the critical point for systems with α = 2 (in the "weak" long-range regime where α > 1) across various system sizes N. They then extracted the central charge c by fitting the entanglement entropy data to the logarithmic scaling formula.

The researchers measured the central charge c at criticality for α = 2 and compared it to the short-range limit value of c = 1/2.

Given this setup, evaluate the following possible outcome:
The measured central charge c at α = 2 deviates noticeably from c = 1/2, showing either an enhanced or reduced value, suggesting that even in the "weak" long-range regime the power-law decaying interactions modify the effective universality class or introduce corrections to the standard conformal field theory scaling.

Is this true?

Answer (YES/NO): YES